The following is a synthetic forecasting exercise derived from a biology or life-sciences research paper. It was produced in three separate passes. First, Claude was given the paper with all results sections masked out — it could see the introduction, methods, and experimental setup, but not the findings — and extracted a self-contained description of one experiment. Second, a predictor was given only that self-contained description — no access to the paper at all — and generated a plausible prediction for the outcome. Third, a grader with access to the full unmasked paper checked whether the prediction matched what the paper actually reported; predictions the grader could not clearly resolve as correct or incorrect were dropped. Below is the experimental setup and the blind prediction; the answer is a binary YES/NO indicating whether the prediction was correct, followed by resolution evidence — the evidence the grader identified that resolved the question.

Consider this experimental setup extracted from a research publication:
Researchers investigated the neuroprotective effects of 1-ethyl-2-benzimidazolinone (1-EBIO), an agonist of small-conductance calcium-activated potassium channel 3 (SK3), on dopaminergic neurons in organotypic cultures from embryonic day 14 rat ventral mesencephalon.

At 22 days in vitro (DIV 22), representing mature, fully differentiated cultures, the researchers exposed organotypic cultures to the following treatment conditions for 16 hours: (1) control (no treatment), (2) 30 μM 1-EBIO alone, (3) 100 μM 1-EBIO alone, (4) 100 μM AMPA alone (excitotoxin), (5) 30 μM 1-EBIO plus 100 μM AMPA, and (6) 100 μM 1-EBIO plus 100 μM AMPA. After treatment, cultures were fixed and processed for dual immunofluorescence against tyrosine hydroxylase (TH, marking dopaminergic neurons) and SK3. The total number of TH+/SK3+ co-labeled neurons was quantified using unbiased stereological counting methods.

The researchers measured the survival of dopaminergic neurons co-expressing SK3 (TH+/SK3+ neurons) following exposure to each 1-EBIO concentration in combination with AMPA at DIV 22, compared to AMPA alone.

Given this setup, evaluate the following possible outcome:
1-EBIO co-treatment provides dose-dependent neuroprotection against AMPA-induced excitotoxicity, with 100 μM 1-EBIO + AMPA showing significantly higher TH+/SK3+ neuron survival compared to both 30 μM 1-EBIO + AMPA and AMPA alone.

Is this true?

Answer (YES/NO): YES